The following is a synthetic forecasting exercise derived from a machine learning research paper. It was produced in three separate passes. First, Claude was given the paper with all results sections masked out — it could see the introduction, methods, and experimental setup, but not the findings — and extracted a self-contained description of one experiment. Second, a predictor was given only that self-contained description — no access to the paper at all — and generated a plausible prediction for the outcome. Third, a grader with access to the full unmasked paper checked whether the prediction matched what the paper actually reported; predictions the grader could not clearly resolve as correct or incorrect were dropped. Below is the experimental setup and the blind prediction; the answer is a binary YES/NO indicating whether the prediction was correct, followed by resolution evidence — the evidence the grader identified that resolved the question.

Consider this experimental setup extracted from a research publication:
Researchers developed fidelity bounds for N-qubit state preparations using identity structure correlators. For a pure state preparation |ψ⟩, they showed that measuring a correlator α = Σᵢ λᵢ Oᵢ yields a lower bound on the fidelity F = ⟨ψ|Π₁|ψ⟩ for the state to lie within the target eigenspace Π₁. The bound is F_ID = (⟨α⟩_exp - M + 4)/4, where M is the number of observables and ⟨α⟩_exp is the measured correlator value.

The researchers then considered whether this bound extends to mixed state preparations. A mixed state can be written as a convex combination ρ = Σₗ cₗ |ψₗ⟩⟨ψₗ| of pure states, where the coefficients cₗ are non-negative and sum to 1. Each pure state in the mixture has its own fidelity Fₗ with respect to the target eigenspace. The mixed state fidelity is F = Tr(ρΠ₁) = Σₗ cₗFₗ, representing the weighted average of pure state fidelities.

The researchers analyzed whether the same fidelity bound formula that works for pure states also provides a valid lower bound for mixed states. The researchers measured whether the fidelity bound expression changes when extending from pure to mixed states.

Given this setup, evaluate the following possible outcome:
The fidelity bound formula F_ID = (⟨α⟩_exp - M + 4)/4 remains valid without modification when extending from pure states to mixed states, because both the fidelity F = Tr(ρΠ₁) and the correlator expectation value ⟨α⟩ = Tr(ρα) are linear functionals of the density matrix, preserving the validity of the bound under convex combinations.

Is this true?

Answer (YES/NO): YES